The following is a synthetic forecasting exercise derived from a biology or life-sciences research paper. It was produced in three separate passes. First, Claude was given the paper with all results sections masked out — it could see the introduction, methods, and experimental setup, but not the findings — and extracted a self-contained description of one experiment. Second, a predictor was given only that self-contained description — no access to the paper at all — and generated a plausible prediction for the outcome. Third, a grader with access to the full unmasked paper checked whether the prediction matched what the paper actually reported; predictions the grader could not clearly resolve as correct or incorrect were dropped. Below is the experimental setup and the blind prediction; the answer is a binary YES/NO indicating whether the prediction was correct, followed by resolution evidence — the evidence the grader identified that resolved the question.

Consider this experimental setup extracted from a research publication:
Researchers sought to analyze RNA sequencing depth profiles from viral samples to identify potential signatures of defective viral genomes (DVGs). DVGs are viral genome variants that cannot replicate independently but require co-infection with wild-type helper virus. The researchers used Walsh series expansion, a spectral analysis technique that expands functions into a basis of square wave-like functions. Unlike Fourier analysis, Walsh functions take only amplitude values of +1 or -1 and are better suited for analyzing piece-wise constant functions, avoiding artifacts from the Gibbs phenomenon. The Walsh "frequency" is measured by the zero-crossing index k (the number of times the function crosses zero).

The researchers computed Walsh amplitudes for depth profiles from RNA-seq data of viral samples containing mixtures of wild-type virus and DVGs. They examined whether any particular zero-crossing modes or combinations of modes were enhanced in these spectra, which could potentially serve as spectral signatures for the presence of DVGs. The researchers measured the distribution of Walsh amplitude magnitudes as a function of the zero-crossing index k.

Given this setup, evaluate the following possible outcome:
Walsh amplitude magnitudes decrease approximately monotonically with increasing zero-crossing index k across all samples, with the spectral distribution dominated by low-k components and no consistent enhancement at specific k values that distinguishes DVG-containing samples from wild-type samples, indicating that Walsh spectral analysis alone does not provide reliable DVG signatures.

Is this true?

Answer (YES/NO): YES